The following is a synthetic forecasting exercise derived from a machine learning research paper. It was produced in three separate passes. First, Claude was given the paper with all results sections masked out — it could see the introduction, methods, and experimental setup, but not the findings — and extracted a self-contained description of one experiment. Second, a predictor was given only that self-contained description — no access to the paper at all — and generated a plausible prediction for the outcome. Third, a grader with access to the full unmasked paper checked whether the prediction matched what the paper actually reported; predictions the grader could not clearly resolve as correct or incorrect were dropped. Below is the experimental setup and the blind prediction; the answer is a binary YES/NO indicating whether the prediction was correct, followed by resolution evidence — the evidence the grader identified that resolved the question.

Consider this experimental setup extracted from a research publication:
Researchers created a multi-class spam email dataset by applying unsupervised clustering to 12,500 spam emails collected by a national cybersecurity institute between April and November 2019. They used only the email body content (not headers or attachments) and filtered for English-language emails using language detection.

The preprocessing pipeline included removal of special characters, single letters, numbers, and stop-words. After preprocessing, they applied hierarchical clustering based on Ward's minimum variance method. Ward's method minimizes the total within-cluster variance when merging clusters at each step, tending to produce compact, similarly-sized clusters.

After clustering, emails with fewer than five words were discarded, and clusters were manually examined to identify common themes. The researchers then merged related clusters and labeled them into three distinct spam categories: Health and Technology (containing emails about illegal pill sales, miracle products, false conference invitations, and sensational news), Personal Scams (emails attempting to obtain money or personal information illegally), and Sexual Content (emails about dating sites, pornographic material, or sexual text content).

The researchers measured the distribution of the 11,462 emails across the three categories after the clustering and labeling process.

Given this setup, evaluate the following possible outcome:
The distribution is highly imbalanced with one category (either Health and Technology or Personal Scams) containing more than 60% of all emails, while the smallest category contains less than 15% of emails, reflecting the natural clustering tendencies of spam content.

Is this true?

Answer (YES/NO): NO